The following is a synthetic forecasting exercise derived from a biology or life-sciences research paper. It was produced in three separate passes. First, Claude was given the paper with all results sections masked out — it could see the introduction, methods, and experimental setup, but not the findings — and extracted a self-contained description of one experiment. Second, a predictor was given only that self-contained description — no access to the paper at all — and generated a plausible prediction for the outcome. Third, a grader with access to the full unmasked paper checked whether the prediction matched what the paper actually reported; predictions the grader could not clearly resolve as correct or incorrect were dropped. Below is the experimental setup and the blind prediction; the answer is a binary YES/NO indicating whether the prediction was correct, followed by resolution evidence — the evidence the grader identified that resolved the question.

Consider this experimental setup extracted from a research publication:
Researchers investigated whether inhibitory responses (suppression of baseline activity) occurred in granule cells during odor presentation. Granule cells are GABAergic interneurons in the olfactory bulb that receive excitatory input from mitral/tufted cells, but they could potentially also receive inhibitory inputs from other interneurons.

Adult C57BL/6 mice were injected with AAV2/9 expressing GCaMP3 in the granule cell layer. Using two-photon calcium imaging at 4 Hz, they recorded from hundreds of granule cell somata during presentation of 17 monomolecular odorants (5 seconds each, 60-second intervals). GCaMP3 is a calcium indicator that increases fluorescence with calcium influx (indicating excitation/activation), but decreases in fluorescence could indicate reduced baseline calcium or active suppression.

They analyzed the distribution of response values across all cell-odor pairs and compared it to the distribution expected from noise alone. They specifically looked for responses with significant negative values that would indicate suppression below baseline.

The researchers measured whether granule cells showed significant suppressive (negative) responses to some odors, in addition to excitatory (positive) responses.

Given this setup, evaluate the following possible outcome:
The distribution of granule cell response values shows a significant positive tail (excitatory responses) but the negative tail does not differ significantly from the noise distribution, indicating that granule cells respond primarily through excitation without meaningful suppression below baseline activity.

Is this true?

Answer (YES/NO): NO